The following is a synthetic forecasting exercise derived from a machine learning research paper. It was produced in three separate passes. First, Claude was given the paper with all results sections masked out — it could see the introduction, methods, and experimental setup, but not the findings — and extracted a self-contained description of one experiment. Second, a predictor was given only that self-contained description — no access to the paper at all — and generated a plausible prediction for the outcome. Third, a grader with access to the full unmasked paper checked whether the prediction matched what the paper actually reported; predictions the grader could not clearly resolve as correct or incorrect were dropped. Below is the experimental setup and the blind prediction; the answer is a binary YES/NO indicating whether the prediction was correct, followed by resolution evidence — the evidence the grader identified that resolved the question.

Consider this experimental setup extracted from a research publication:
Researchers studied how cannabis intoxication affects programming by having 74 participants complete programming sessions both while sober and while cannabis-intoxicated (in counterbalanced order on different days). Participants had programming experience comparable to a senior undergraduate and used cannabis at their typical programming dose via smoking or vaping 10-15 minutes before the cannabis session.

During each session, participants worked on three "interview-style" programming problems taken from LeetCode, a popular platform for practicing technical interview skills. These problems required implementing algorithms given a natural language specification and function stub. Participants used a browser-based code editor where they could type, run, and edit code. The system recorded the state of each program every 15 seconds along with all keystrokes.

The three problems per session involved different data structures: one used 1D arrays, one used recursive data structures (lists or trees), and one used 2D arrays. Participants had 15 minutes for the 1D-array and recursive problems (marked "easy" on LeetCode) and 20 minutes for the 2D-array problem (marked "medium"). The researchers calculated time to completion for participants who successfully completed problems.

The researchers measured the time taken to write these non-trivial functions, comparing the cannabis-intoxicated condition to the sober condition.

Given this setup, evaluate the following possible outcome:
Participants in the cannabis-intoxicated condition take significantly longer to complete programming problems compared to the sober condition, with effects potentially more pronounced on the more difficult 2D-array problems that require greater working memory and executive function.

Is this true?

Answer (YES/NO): NO